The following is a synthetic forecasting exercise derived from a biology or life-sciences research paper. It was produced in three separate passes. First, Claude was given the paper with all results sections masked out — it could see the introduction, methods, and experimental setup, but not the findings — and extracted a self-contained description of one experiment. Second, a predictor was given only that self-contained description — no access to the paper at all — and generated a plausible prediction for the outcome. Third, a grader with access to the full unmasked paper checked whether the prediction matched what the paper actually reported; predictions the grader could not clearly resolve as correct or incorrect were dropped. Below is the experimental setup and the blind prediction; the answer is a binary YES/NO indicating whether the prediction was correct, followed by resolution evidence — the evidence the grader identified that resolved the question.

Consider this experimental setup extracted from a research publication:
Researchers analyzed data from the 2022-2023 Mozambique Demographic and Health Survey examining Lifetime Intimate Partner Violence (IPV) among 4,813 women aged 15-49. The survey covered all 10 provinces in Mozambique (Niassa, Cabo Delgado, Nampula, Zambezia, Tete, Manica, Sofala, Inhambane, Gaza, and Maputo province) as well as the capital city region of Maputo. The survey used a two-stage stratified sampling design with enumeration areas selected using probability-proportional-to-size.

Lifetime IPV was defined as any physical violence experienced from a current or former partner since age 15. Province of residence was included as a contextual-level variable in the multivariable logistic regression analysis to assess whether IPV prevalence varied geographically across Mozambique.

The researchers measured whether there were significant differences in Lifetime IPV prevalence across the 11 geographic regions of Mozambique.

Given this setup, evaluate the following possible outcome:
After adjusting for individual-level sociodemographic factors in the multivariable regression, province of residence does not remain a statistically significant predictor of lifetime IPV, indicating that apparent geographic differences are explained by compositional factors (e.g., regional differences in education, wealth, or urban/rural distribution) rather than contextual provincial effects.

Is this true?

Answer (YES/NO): NO